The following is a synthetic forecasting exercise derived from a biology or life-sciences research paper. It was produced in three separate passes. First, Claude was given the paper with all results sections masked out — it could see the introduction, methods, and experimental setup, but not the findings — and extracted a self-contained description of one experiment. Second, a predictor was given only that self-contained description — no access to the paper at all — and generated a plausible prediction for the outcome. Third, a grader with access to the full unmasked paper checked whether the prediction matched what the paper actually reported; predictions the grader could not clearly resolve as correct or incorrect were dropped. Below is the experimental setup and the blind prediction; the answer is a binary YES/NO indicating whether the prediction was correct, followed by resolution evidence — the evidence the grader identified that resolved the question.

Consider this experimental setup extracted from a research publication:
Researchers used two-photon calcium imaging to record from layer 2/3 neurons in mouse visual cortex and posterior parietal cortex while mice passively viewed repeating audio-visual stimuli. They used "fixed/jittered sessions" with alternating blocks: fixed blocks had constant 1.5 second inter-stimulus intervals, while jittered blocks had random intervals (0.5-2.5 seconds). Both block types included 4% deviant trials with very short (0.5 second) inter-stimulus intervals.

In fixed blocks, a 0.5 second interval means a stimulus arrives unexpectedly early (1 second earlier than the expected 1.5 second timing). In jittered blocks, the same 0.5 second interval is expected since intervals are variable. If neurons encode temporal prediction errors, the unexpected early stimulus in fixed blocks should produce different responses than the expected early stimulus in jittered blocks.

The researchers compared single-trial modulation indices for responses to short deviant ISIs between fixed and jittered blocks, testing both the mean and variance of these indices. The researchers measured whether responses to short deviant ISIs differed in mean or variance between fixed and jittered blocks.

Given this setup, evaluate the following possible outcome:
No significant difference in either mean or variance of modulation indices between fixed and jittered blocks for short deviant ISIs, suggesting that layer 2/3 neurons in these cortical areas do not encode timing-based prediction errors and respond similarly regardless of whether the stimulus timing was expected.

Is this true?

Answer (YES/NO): YES